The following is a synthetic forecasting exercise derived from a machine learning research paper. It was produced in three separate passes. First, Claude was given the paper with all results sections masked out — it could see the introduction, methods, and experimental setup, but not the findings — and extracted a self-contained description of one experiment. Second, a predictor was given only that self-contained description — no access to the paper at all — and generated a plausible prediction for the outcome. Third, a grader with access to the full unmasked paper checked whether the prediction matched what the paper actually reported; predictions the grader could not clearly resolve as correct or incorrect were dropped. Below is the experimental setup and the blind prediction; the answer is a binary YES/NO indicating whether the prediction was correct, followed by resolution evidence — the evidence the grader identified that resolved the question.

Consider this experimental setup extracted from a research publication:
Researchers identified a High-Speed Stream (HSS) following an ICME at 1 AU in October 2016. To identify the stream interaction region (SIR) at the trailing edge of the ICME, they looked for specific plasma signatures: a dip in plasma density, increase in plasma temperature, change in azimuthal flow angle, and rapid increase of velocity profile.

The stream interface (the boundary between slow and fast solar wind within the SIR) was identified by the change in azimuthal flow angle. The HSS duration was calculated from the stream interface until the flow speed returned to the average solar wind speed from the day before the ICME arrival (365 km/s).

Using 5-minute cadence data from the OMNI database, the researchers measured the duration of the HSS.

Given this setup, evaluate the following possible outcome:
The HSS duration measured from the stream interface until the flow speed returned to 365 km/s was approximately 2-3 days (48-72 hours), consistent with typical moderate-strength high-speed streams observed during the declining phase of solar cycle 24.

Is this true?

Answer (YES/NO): NO